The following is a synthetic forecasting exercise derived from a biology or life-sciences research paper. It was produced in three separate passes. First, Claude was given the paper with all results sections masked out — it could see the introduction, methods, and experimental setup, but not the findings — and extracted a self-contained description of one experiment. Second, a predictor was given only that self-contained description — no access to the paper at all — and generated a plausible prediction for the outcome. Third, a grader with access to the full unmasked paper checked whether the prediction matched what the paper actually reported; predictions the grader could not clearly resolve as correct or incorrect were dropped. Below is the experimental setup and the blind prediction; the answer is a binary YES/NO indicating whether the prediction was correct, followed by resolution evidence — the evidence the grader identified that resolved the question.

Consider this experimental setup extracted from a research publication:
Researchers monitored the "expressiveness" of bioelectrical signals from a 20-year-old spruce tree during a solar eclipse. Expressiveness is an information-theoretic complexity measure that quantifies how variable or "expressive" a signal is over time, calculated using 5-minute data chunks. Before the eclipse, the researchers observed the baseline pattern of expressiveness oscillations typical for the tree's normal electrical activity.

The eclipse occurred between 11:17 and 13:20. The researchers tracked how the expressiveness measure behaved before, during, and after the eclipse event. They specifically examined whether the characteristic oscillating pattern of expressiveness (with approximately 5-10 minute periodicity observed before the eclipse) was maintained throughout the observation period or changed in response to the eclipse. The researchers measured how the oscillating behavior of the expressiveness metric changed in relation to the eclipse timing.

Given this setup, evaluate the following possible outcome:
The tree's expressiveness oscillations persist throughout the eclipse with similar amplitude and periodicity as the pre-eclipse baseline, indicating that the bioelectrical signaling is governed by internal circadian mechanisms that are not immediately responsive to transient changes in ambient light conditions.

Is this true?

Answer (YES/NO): NO